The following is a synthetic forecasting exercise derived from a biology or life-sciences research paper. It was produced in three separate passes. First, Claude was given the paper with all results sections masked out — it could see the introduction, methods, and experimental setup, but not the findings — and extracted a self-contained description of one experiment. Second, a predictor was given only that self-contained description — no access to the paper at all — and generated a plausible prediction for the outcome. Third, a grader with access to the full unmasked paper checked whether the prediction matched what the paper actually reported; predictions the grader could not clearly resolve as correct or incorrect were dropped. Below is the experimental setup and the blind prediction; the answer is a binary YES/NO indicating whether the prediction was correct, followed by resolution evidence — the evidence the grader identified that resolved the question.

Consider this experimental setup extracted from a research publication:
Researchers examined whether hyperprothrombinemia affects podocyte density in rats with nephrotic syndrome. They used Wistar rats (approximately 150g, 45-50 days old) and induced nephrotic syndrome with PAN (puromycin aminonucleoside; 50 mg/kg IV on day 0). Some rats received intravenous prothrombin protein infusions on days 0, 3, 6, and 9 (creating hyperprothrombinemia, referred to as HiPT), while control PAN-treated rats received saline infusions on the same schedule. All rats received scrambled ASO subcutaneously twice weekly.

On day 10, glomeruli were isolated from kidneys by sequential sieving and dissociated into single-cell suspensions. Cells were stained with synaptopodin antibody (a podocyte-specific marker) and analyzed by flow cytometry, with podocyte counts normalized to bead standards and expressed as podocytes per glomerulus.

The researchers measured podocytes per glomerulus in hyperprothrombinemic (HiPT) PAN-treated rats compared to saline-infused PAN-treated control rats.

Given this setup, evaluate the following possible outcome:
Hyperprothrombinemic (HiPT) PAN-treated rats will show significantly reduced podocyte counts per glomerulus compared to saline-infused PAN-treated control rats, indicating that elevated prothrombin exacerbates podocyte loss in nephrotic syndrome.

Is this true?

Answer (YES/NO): NO